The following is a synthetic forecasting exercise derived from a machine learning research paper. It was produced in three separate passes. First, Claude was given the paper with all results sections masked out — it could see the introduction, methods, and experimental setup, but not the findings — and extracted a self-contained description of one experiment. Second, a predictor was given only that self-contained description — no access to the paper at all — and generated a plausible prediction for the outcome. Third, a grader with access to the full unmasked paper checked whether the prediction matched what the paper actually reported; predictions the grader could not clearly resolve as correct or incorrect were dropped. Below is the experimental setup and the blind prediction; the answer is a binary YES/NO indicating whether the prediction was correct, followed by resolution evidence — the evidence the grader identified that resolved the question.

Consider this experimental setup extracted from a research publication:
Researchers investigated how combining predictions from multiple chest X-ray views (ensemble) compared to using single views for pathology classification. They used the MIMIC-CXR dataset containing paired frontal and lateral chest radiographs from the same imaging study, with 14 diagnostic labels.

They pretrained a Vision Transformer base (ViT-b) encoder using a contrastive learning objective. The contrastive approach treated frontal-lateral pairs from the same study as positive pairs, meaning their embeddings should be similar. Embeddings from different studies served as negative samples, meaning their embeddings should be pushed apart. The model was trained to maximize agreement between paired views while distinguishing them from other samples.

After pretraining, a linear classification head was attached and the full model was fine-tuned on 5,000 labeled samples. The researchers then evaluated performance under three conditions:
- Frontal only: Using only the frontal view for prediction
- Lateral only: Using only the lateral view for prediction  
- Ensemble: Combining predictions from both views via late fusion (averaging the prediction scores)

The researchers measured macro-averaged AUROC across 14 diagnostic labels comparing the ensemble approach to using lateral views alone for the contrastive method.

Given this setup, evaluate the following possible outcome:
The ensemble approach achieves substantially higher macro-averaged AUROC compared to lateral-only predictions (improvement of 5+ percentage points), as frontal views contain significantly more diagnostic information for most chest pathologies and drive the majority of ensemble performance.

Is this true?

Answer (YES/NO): NO